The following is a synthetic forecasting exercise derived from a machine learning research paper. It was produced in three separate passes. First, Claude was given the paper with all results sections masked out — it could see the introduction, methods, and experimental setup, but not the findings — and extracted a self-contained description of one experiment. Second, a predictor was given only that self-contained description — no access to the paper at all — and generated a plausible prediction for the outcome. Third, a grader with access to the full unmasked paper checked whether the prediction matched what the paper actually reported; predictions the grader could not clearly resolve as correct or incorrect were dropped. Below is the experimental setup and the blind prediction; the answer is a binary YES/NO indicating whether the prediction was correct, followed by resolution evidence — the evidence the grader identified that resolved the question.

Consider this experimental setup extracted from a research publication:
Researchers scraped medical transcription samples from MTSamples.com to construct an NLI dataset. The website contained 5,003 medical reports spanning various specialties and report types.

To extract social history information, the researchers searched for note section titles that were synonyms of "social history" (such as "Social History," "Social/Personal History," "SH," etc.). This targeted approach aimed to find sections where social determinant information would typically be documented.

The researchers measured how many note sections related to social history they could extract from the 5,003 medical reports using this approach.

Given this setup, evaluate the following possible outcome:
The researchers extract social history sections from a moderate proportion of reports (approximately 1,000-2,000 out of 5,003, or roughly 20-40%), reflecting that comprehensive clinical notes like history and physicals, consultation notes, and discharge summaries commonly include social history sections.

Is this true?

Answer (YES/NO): YES